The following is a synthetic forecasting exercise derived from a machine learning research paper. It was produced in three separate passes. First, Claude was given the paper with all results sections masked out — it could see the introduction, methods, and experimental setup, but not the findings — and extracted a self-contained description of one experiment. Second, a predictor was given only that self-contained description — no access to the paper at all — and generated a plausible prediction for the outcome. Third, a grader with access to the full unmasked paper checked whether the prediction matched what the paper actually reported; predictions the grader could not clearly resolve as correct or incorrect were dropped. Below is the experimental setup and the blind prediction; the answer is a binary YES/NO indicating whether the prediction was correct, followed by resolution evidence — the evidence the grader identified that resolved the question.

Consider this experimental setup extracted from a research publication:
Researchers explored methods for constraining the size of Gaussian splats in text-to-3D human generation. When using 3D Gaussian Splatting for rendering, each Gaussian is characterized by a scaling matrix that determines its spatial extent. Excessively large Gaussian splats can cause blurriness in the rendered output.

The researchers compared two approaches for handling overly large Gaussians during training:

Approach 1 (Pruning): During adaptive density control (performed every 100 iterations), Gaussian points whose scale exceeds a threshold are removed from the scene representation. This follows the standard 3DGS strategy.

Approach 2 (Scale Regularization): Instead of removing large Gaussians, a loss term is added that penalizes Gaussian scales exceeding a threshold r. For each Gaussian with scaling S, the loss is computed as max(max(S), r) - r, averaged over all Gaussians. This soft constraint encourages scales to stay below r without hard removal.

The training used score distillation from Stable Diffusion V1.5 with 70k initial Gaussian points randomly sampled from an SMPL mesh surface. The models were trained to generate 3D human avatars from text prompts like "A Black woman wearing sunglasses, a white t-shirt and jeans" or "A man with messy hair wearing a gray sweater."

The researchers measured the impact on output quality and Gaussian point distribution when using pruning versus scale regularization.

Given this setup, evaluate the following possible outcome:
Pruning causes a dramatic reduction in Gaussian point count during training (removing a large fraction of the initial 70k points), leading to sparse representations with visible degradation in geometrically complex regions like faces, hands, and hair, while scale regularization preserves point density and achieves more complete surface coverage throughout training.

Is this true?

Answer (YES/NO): NO